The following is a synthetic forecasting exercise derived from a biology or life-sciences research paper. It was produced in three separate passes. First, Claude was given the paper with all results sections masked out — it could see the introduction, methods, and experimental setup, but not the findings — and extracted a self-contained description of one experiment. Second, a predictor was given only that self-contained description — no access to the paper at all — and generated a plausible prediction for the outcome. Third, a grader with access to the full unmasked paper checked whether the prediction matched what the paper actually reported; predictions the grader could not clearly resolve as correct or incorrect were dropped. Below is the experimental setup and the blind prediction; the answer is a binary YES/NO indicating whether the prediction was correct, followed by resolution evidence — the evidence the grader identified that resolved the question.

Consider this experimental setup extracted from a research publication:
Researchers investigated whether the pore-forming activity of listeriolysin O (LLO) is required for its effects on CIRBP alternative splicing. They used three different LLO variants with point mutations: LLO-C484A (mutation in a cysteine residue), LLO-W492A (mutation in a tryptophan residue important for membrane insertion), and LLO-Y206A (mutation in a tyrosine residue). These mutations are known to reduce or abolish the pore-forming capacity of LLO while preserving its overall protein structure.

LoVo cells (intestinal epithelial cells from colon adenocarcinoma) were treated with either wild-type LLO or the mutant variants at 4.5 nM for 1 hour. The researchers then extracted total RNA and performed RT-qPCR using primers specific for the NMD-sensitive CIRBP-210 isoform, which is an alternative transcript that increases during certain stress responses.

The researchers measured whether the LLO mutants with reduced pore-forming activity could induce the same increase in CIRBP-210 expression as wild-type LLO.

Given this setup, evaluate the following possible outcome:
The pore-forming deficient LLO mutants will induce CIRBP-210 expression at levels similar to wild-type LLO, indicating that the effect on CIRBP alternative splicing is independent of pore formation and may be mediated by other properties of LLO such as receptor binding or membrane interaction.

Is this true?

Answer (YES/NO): NO